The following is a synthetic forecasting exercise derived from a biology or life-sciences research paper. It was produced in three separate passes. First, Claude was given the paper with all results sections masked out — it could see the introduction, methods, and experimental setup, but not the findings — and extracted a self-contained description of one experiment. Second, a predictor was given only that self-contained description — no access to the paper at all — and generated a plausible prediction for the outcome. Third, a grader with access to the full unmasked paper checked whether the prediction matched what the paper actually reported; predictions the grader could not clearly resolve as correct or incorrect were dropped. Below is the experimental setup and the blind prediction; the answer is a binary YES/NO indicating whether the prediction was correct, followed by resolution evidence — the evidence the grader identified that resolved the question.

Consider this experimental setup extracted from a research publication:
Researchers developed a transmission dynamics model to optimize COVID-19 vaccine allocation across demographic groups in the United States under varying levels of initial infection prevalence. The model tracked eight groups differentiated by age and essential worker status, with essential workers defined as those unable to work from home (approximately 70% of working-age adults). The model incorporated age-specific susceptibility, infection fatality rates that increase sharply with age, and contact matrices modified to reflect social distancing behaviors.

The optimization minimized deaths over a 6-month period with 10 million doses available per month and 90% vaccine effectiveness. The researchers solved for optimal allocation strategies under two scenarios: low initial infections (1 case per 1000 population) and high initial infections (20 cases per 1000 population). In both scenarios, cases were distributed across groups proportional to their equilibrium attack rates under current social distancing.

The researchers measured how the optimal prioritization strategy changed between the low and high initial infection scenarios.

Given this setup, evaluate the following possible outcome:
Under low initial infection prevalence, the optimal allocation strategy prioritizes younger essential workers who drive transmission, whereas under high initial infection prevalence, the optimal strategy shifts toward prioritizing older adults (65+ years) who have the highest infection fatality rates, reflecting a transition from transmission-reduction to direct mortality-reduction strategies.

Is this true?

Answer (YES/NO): YES